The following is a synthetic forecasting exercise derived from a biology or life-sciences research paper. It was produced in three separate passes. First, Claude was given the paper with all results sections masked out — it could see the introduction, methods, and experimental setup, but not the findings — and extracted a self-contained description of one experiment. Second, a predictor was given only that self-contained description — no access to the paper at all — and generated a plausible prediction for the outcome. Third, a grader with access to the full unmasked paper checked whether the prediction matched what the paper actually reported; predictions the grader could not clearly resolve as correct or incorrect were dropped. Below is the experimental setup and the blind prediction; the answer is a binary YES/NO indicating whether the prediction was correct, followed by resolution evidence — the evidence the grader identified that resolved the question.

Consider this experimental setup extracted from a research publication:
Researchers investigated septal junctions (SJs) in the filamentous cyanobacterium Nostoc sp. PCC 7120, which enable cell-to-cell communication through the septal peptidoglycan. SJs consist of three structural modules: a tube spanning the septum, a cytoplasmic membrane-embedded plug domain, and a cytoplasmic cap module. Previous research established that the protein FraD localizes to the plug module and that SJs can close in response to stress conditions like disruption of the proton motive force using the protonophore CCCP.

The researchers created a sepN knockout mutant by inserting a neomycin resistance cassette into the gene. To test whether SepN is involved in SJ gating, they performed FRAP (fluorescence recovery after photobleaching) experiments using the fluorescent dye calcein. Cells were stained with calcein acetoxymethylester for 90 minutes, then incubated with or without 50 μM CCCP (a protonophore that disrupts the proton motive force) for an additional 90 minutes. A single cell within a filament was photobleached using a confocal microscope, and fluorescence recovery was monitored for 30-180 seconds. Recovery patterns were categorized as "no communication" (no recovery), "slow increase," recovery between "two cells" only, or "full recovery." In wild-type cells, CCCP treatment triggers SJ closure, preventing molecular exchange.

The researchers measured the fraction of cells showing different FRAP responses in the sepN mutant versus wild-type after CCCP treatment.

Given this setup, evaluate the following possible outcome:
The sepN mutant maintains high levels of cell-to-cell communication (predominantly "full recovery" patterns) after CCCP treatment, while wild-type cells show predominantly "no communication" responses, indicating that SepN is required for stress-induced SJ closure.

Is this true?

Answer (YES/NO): YES